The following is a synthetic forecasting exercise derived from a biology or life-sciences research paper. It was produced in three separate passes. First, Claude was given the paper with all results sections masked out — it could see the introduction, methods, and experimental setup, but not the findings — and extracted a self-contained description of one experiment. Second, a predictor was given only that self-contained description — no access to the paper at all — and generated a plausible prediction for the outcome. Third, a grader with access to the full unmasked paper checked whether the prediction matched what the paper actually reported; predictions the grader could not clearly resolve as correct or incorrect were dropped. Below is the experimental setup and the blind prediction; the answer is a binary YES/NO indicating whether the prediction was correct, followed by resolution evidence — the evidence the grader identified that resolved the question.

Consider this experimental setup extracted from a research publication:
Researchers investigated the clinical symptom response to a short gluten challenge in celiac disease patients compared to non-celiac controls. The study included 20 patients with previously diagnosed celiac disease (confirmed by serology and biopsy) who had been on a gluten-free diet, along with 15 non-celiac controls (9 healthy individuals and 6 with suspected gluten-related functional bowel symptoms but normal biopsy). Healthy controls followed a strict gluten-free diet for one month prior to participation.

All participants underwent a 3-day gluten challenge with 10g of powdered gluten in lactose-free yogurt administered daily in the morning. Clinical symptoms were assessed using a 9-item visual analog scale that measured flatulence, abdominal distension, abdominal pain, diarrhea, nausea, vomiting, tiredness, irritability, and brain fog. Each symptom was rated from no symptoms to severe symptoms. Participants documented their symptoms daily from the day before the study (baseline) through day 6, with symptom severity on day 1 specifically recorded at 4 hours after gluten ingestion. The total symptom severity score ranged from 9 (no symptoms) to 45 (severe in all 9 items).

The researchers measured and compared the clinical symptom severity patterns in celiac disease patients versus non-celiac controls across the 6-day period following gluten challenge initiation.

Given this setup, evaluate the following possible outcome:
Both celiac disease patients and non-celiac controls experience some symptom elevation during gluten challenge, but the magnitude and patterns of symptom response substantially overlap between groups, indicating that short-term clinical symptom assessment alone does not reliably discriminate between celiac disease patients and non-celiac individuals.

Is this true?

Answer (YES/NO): NO